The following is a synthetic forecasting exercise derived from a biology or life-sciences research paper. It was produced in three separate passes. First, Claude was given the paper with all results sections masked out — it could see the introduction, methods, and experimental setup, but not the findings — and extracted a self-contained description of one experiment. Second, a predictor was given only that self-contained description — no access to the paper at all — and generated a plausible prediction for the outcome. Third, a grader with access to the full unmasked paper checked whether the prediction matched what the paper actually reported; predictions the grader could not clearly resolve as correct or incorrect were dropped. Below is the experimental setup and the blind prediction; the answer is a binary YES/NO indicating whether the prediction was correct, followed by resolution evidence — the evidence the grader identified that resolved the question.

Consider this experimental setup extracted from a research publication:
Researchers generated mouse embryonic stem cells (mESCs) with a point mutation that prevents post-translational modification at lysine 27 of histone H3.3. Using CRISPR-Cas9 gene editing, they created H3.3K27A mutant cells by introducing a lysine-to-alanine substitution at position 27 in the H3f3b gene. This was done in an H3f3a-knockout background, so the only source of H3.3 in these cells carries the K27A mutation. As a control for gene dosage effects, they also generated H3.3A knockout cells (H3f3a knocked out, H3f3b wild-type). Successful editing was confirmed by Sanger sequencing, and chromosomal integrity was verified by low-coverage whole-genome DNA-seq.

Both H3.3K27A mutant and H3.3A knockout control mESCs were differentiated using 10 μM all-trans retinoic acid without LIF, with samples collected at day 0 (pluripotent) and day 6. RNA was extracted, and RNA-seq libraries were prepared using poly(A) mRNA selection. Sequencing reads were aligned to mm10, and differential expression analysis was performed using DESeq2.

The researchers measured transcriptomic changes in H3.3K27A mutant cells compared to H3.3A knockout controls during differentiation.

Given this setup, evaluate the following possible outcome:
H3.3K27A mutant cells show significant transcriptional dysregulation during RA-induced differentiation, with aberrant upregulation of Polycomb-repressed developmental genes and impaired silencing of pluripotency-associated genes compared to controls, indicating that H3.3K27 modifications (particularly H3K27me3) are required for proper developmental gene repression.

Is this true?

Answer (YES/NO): NO